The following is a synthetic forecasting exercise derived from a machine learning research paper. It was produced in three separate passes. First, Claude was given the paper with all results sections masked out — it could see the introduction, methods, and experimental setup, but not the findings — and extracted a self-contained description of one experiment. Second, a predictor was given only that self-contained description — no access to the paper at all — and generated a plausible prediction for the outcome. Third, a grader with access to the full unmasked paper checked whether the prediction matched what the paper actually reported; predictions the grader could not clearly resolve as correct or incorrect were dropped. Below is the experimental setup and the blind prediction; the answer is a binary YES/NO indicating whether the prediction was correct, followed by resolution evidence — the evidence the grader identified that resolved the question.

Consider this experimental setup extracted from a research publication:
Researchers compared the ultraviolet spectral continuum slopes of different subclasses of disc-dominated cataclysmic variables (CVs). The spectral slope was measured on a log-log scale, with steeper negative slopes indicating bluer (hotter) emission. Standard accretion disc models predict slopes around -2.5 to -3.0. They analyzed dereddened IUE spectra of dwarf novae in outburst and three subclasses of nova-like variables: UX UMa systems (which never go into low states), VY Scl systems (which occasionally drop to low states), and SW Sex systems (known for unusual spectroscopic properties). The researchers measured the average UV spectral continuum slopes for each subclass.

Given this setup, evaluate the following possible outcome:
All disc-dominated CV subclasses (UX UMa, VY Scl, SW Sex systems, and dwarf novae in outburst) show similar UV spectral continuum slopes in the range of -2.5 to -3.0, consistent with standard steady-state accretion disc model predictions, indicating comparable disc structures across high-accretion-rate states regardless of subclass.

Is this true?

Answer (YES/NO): NO